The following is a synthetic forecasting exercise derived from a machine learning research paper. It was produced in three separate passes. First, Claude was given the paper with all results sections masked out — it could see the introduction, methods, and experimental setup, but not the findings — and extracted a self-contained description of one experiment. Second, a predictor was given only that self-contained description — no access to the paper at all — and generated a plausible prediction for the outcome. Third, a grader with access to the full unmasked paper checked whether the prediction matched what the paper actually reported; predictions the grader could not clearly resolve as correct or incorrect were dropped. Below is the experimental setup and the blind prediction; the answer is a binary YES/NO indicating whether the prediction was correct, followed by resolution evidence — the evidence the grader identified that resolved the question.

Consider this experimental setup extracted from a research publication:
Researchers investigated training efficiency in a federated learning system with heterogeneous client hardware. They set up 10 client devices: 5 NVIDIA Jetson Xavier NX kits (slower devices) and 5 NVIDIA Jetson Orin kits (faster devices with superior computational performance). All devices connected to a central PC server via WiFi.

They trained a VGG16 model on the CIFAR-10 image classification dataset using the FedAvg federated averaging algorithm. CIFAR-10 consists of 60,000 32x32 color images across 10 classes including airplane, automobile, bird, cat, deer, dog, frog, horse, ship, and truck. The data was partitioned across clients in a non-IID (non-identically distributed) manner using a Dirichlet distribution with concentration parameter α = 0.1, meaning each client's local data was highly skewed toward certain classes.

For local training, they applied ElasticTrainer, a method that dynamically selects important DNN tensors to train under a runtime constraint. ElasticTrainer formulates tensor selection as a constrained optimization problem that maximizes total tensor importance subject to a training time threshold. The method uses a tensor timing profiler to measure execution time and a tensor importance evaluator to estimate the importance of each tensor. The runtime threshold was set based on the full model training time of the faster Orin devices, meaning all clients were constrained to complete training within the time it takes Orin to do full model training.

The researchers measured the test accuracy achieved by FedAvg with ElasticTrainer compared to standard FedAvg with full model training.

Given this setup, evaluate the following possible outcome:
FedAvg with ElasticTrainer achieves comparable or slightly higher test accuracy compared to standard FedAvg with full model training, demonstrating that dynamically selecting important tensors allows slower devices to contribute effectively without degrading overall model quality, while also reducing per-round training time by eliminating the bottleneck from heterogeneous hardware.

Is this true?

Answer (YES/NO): NO